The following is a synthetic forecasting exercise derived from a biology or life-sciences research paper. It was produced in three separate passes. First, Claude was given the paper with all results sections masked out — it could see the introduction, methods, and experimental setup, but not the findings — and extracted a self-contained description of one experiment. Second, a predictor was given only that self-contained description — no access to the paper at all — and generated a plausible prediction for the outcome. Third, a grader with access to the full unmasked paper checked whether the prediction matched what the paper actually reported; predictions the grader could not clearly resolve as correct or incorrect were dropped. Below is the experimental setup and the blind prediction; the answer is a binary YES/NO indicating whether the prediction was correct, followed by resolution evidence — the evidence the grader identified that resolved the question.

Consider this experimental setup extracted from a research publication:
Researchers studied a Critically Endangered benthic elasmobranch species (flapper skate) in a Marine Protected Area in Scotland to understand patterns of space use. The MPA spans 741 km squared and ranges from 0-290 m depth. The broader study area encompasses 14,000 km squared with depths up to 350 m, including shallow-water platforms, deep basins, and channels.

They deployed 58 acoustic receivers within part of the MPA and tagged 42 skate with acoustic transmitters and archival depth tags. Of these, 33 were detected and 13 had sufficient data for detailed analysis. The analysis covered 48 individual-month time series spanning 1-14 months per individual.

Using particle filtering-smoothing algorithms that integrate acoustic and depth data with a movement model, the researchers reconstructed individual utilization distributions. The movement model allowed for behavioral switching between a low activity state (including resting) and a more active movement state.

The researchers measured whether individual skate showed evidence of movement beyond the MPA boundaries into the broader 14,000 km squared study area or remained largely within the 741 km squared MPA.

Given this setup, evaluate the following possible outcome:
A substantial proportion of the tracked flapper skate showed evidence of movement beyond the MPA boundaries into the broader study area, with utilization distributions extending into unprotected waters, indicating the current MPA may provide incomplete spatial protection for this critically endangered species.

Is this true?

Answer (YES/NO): NO